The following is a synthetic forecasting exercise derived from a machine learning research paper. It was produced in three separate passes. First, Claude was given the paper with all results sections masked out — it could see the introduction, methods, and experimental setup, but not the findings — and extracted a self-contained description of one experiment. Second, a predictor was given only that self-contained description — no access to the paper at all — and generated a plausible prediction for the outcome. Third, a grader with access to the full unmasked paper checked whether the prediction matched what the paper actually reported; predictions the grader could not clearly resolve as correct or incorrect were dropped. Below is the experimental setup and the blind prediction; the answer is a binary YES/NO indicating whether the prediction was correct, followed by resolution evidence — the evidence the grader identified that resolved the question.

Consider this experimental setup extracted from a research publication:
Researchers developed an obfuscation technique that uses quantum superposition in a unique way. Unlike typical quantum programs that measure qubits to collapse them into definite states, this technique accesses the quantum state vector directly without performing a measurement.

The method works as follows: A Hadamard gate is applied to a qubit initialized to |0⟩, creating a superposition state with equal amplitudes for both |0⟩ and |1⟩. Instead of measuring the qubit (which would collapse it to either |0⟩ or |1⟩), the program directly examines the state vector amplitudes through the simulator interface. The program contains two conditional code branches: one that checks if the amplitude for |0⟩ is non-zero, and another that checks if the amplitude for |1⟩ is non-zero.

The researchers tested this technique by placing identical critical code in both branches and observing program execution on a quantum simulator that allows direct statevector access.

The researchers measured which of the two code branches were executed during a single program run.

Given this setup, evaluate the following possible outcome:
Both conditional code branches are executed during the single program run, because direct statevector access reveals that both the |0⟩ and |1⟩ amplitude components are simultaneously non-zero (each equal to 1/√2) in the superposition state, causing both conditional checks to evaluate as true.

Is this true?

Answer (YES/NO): YES